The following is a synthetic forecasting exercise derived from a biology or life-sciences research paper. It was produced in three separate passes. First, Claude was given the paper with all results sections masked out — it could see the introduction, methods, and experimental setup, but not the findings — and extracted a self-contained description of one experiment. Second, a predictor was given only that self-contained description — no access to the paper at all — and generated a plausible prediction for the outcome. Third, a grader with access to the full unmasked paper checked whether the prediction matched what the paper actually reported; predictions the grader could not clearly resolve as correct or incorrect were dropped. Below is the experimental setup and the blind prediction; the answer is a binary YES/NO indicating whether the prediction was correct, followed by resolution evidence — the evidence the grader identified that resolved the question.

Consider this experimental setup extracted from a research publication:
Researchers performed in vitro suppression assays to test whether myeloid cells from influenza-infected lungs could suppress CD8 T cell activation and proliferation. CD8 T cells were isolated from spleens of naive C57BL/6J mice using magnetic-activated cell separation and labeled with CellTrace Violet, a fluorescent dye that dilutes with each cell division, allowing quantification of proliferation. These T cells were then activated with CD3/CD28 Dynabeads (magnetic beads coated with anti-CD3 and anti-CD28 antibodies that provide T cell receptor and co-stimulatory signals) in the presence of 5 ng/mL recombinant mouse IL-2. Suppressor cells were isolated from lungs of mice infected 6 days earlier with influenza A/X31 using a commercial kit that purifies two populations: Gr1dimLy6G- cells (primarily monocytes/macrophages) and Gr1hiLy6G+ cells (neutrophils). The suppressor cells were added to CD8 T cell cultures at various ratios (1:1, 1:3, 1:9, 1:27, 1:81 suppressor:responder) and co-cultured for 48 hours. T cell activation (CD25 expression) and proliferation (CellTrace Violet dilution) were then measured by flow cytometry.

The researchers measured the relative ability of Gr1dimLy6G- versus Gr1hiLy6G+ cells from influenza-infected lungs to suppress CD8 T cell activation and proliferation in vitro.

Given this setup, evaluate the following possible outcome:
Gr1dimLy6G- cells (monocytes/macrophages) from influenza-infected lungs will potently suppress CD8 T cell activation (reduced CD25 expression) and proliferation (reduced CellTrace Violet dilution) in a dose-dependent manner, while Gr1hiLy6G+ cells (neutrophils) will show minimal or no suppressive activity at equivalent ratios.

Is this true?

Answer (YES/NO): NO